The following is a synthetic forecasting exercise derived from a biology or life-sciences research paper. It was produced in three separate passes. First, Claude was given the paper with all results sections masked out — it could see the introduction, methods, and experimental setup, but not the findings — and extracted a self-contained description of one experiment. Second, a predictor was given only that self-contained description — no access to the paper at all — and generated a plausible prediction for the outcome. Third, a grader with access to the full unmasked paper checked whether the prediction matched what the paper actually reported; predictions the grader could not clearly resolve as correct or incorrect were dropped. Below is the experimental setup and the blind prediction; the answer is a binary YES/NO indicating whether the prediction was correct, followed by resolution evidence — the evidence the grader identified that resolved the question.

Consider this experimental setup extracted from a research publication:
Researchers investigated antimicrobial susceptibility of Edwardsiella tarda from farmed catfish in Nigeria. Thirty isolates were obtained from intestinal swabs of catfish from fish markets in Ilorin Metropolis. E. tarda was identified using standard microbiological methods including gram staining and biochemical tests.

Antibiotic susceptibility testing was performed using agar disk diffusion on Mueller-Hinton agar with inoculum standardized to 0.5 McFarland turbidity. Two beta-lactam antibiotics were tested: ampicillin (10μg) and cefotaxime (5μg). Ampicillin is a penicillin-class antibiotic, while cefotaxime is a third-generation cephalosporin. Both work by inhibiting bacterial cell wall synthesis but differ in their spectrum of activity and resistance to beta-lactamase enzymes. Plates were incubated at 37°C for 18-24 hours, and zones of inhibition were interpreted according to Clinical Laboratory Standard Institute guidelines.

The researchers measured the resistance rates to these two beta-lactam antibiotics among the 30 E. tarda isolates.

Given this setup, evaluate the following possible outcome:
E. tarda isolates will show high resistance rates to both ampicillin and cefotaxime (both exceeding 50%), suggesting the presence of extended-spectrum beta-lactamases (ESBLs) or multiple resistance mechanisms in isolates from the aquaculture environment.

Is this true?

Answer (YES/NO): YES